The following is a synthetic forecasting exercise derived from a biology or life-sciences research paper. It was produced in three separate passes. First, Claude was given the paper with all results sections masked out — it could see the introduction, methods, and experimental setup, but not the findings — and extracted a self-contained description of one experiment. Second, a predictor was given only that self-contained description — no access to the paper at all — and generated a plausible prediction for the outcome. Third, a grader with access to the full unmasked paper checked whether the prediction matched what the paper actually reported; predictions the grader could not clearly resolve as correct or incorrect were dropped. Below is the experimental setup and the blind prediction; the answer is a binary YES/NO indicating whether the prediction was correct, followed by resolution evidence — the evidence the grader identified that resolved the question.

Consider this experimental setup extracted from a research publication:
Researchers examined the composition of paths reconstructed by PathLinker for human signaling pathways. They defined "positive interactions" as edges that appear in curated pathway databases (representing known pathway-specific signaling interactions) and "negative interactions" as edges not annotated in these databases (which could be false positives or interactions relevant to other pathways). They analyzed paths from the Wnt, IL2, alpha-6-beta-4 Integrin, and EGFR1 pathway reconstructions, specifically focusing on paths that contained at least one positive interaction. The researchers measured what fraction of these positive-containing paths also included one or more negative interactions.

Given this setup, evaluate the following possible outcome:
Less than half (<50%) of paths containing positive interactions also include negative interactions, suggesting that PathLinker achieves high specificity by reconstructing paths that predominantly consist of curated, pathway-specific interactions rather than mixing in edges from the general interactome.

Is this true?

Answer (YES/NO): NO